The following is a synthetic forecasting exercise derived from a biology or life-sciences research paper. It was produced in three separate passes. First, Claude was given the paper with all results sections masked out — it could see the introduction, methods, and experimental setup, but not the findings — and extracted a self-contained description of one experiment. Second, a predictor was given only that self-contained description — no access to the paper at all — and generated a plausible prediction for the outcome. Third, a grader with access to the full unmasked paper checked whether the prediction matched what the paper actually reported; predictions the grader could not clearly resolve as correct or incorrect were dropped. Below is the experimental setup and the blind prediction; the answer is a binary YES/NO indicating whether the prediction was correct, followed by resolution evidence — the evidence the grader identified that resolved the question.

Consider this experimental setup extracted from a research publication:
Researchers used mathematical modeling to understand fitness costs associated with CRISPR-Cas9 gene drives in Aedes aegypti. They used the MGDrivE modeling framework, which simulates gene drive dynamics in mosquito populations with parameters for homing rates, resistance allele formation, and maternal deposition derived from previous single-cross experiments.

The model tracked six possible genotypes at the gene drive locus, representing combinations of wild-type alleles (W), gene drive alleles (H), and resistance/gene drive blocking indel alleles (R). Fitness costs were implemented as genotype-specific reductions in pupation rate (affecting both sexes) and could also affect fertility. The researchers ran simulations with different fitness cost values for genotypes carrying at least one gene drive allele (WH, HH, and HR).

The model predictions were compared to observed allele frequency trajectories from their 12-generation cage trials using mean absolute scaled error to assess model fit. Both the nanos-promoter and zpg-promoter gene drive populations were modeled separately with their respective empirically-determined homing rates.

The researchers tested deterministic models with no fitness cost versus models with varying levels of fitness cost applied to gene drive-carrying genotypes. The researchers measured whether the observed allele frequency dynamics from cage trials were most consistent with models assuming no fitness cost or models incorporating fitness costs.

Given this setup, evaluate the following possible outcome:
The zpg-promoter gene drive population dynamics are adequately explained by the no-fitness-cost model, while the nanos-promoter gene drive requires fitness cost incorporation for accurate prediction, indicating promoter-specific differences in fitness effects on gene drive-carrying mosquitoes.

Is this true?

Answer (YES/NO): NO